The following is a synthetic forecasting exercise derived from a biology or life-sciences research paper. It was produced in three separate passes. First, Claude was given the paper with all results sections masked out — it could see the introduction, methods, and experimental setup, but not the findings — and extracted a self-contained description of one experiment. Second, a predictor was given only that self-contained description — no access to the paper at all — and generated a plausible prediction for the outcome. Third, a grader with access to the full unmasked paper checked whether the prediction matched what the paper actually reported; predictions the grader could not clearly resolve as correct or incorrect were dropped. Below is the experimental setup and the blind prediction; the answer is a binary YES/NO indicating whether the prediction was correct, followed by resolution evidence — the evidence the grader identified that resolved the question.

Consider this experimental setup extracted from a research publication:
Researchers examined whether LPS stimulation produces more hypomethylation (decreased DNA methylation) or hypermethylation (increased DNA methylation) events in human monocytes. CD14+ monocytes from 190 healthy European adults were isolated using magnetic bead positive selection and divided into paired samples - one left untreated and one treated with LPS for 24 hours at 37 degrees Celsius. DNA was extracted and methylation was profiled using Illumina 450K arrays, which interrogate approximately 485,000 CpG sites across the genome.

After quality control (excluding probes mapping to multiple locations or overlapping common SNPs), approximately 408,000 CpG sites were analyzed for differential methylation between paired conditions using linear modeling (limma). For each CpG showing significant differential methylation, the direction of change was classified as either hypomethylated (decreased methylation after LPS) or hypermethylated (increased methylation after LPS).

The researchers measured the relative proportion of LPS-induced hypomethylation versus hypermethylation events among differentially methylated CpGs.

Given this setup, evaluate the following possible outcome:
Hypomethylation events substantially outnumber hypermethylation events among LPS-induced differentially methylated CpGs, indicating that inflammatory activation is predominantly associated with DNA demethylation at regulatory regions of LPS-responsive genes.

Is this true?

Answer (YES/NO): NO